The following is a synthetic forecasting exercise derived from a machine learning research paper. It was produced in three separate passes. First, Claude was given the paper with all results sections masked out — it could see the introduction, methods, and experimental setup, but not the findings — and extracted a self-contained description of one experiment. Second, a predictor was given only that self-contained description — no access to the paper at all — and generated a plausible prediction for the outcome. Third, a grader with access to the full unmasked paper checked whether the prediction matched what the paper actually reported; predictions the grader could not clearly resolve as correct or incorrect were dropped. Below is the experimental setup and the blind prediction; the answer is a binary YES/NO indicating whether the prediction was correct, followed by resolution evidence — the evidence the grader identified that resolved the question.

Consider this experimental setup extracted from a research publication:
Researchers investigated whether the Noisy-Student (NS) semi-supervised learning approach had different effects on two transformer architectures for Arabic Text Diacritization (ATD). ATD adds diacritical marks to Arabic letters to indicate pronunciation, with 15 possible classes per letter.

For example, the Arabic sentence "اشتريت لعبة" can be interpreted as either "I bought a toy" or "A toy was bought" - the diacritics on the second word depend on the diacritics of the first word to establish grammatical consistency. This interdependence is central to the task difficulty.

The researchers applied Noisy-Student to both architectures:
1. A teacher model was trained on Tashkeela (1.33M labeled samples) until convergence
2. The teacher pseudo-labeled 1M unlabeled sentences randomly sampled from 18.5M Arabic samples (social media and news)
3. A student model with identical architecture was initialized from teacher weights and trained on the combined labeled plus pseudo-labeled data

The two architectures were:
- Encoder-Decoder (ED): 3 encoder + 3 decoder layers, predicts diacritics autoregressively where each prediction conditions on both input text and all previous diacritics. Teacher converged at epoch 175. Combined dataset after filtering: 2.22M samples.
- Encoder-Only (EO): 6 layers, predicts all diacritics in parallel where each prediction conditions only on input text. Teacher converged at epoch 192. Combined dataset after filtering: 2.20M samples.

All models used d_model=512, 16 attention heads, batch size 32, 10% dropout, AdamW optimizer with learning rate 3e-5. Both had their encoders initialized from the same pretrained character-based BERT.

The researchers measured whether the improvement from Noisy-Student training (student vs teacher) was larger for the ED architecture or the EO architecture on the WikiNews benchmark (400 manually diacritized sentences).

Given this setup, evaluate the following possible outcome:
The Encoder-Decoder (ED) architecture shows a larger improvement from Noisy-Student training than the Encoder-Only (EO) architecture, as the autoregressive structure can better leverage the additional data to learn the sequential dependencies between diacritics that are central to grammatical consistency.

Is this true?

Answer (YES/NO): NO